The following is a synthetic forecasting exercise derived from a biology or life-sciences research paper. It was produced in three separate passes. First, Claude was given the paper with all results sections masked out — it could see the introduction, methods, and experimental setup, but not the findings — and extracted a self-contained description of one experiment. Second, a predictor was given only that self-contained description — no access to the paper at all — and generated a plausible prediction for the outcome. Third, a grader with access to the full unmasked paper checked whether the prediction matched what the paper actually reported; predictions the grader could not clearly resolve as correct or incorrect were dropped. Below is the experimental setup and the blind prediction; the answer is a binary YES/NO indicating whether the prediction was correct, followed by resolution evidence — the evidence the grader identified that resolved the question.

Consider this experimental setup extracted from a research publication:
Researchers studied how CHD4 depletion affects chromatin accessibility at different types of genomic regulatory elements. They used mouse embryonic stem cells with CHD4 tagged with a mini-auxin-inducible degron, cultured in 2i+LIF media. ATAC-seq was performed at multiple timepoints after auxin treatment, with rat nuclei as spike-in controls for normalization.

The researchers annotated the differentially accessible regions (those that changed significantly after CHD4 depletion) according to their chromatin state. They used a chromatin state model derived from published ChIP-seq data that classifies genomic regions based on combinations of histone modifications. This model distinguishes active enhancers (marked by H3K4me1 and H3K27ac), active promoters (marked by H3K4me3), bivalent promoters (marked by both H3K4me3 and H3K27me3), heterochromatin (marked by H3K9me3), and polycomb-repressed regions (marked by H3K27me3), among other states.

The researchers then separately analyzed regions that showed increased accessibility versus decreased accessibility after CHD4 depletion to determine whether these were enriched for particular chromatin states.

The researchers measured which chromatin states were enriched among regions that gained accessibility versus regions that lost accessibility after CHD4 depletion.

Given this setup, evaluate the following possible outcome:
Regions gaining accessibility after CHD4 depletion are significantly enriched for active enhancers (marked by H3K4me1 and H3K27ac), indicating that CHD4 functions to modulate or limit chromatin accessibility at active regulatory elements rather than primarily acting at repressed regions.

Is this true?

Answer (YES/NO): NO